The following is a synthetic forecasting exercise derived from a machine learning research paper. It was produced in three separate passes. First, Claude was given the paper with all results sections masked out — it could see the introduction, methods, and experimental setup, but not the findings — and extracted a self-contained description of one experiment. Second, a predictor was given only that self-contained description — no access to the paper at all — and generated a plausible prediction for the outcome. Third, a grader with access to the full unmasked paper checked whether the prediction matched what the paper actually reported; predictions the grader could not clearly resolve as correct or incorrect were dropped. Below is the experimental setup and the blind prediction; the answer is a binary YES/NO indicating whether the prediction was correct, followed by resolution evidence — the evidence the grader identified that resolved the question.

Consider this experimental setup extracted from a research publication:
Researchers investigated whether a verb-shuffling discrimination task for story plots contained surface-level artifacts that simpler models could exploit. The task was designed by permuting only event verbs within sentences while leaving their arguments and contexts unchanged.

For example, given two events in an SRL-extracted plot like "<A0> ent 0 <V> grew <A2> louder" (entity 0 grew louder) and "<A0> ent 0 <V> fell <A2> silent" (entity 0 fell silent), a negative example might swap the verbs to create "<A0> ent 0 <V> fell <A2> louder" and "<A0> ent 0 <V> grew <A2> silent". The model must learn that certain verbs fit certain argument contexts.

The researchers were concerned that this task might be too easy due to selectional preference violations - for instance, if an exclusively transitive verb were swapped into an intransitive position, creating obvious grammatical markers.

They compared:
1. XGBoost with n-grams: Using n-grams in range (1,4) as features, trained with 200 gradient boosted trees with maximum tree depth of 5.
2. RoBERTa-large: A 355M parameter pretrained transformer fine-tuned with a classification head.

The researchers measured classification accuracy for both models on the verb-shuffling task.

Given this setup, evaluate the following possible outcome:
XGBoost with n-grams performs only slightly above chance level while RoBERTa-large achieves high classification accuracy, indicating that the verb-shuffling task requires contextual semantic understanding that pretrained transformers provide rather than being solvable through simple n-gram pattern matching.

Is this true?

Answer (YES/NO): NO